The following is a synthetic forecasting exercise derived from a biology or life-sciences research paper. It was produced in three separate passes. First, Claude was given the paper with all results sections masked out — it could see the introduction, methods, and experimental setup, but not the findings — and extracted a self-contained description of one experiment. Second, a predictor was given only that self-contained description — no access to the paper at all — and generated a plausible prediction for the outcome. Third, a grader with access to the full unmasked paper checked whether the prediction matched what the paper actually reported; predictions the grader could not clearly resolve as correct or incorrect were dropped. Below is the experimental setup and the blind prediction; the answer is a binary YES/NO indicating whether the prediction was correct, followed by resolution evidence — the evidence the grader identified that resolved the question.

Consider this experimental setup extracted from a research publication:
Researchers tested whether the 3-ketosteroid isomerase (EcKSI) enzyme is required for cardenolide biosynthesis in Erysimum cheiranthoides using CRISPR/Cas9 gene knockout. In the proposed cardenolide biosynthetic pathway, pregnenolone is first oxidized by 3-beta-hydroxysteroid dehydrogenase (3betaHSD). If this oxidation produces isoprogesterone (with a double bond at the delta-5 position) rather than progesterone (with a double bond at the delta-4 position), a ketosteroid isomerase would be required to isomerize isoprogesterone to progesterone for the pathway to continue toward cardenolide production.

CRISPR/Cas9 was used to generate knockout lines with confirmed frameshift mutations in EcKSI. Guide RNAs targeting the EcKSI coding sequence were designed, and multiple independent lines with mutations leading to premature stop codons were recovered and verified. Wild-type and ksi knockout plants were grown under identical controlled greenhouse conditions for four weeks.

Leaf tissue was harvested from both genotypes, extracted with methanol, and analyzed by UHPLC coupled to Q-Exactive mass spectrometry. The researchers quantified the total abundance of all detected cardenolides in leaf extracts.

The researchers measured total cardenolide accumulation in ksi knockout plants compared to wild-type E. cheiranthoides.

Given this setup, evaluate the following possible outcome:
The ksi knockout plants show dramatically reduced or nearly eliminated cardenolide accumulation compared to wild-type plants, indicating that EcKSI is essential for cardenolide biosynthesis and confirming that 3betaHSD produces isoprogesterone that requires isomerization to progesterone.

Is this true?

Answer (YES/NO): NO